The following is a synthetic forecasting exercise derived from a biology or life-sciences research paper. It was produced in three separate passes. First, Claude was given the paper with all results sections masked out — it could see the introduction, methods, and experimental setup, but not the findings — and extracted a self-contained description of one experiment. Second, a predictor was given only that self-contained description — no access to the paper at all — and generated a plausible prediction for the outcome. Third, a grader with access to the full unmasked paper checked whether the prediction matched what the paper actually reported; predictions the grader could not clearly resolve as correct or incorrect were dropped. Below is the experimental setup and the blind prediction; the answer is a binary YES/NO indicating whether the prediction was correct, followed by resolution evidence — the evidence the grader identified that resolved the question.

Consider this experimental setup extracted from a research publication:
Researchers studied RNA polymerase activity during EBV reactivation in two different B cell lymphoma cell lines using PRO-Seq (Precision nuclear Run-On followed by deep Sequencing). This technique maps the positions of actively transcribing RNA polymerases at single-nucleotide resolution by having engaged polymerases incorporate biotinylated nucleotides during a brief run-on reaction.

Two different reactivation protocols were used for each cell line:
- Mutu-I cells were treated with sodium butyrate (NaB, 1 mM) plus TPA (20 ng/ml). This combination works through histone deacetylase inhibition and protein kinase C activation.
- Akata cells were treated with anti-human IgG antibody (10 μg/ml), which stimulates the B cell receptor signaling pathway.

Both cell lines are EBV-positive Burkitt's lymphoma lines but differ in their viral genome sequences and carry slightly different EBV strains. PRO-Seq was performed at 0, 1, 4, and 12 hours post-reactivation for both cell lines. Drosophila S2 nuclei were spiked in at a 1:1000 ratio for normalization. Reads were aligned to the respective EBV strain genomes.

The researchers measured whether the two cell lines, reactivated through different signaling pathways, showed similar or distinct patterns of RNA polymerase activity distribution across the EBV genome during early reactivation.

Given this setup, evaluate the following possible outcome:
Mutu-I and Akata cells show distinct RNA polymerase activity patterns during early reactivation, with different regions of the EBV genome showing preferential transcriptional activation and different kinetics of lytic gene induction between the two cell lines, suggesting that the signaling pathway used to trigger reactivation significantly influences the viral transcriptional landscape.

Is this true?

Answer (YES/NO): NO